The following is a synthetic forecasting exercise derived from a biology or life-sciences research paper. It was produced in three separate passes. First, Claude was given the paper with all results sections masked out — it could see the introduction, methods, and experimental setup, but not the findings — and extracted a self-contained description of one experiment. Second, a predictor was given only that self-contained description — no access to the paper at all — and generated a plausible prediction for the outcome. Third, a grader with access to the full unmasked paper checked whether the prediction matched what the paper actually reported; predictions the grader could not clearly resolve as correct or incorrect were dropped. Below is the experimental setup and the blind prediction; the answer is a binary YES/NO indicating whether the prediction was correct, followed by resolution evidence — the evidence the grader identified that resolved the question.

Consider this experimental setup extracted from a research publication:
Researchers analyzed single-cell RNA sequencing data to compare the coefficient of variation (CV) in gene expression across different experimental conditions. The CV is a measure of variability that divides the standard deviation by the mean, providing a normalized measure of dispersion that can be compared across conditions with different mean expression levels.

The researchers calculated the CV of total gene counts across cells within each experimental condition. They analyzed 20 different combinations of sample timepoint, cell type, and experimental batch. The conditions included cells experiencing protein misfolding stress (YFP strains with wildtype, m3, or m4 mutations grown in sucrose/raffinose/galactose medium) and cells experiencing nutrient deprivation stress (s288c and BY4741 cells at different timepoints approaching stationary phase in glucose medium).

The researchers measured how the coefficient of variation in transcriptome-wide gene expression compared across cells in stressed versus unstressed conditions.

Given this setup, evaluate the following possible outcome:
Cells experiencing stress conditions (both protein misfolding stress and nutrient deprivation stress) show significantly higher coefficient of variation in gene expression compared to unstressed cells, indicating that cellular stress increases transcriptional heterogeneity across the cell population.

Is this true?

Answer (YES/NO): NO